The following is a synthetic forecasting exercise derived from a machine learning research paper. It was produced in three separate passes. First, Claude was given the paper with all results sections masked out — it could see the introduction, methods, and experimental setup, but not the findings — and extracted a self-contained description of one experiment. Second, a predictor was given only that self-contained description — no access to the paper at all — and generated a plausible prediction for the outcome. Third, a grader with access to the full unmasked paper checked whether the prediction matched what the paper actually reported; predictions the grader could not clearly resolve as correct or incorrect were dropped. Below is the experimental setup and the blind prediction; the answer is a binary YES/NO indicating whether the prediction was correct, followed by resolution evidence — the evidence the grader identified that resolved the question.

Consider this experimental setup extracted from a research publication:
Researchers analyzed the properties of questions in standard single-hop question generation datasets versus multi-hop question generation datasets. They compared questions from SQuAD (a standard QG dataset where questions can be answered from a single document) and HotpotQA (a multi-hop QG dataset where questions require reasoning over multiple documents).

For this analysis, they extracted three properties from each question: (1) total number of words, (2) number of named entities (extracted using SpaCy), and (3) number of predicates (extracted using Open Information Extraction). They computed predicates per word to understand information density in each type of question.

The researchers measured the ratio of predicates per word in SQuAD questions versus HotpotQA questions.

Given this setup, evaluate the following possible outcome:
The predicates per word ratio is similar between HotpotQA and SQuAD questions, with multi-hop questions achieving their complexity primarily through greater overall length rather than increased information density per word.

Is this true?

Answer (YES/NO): NO